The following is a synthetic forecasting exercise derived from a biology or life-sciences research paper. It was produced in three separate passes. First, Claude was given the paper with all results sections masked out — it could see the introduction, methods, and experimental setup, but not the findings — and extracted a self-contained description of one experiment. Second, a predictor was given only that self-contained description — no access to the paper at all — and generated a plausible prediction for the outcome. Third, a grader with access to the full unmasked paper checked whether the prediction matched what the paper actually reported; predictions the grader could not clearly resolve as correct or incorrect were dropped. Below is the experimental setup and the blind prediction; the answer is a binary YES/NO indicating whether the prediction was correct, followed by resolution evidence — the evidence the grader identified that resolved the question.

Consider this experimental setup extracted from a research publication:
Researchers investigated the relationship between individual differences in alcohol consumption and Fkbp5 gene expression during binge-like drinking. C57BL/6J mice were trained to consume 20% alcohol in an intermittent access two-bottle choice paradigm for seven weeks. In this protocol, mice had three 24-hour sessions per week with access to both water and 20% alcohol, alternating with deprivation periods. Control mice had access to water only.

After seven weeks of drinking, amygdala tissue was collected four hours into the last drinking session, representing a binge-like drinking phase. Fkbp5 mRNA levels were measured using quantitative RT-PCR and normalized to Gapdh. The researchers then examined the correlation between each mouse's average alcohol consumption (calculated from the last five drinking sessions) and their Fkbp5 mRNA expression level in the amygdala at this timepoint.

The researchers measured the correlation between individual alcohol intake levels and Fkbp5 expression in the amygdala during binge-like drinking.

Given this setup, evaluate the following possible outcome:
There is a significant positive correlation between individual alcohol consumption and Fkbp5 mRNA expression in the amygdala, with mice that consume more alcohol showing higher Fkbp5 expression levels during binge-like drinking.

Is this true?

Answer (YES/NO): NO